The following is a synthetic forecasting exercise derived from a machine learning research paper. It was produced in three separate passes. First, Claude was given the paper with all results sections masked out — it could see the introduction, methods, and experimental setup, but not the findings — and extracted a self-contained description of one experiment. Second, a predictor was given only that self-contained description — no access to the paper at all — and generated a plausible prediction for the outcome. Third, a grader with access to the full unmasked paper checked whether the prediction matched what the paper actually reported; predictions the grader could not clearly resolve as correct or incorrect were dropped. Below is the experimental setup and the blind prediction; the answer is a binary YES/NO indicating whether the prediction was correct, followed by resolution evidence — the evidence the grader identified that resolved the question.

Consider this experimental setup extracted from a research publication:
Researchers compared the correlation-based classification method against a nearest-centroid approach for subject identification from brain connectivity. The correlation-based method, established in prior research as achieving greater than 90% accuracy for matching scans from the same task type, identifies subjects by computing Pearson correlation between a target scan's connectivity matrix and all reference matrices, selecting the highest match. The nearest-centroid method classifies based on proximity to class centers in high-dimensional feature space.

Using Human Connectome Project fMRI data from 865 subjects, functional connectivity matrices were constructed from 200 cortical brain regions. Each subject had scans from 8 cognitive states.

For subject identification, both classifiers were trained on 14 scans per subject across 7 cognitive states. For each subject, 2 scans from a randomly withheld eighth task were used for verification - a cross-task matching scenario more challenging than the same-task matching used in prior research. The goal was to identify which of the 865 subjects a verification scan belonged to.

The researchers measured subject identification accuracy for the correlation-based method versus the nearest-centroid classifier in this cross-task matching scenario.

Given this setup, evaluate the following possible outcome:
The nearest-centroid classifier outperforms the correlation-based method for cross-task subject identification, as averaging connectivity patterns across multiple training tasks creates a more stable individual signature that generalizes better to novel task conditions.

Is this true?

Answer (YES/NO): YES